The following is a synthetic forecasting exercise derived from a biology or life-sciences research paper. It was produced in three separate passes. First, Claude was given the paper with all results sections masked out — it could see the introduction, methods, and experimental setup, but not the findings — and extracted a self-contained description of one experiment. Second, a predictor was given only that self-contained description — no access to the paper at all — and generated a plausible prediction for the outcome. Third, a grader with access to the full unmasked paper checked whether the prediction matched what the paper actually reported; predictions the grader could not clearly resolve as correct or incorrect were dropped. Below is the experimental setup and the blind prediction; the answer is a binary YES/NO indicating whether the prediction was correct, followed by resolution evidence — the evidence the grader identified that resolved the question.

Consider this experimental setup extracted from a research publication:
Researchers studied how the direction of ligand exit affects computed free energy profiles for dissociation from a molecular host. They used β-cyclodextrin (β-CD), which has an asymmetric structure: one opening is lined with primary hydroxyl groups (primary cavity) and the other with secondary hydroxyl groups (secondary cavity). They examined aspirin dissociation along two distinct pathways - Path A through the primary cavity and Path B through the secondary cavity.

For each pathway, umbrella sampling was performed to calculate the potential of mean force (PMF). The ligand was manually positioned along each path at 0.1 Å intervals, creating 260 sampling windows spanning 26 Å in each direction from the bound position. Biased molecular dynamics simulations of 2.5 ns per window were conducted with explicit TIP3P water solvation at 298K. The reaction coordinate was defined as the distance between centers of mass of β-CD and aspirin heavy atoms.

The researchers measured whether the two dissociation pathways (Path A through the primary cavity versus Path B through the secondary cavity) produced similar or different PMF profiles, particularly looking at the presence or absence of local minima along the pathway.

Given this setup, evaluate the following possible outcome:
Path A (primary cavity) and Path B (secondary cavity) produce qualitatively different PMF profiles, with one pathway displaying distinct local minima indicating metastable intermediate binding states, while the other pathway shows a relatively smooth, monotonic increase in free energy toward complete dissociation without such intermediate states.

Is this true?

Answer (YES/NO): YES